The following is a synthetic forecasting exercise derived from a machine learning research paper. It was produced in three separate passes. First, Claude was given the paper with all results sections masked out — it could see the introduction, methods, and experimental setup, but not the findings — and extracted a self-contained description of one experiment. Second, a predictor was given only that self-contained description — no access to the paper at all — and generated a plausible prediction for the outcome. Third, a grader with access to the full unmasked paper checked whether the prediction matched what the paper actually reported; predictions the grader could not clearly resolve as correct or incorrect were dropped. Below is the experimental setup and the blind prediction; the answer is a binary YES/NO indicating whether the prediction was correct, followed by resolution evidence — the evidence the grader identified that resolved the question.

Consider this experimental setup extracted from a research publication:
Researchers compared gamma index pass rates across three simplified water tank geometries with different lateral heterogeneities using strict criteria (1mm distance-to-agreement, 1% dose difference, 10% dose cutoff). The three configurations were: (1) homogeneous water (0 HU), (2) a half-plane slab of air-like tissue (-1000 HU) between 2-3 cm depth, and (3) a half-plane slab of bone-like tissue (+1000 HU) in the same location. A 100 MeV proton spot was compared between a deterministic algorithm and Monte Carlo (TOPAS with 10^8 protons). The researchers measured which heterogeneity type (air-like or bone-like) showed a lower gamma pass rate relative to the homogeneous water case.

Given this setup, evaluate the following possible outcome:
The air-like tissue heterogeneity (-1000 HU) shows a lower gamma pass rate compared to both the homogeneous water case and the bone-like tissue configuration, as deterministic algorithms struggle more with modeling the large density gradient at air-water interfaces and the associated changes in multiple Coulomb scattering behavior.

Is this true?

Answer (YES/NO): YES